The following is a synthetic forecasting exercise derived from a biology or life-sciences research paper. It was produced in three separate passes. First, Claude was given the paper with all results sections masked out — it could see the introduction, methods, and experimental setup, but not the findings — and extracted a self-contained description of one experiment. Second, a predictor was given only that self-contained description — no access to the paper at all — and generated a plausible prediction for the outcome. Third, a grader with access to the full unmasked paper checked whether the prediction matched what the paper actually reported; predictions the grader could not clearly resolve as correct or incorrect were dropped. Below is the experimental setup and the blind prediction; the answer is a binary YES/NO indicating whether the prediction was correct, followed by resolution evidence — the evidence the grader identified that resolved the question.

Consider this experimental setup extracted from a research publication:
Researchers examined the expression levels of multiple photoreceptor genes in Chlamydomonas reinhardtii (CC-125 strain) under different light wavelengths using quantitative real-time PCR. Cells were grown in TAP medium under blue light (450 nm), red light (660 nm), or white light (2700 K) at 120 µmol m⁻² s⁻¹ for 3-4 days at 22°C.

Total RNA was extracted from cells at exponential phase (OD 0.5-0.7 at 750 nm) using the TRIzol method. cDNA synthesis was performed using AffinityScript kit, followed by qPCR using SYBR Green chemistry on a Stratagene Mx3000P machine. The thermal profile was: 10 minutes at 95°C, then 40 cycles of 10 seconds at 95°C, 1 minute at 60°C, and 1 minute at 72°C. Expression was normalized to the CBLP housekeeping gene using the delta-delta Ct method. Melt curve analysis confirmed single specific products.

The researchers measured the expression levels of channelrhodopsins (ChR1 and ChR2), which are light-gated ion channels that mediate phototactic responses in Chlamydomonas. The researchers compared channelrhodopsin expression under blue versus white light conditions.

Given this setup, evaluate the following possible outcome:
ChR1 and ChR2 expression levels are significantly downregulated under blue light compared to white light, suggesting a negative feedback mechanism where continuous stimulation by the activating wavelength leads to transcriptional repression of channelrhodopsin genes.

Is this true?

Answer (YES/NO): NO